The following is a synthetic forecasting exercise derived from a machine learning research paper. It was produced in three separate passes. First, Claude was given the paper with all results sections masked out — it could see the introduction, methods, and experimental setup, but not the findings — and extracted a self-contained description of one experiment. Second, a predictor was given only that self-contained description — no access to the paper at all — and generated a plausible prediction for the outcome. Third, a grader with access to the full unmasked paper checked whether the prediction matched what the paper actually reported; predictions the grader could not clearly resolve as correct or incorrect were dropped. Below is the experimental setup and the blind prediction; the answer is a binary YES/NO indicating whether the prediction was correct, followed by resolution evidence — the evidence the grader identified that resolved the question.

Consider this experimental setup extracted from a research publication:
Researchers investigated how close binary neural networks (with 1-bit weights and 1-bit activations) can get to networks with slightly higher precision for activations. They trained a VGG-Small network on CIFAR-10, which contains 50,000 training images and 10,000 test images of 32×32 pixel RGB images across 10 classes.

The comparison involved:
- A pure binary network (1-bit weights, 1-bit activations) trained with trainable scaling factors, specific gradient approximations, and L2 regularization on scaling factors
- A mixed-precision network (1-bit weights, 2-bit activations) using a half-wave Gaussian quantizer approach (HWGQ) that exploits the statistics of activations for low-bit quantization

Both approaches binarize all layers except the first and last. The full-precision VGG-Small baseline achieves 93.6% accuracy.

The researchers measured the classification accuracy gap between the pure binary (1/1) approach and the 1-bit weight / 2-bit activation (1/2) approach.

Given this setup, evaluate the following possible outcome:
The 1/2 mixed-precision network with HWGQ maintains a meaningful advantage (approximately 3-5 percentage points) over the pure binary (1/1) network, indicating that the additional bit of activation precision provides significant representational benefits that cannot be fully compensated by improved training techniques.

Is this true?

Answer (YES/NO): NO